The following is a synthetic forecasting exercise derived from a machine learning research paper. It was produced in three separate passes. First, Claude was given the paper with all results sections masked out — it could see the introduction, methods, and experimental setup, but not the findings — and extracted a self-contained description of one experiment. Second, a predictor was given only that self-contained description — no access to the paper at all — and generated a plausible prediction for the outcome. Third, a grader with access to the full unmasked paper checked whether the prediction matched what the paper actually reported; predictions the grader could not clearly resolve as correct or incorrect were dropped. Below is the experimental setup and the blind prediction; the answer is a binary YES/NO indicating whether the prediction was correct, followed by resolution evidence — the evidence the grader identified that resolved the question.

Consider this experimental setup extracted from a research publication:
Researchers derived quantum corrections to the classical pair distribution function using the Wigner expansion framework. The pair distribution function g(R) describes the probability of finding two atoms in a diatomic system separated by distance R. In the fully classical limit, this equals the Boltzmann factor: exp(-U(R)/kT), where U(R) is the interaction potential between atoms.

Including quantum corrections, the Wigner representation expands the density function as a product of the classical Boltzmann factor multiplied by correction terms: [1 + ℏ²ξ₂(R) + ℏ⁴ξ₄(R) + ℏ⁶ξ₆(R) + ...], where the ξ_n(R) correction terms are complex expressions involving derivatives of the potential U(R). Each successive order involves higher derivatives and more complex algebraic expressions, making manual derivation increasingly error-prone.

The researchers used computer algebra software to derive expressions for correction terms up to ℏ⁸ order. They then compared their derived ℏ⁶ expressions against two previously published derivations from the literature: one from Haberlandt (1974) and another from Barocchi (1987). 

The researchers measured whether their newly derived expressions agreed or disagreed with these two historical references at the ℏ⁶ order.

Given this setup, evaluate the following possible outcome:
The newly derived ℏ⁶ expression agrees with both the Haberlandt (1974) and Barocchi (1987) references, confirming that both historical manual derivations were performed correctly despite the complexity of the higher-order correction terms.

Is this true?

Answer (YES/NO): NO